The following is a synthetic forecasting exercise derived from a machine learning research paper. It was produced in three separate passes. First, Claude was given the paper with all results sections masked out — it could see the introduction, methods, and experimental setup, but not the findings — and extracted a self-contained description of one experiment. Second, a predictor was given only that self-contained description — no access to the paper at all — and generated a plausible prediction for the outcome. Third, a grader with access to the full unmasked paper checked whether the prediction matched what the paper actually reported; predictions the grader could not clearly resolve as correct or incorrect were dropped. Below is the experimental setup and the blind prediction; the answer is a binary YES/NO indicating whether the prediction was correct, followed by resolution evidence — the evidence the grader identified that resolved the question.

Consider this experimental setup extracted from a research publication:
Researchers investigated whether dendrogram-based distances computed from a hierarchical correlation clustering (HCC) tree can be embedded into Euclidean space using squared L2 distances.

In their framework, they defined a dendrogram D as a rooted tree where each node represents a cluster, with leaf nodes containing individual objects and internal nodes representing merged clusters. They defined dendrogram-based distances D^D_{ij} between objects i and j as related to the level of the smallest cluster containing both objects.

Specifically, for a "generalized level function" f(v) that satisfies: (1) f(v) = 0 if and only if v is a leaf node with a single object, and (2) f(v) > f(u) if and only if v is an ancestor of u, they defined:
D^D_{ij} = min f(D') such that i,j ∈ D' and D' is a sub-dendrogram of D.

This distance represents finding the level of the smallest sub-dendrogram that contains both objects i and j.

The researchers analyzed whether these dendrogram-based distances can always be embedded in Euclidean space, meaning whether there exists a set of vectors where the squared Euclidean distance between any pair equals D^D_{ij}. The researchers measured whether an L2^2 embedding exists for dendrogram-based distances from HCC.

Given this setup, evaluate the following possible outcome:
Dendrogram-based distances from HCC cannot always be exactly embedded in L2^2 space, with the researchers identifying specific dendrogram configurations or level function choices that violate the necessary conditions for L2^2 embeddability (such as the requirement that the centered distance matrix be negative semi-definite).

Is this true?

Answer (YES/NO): NO